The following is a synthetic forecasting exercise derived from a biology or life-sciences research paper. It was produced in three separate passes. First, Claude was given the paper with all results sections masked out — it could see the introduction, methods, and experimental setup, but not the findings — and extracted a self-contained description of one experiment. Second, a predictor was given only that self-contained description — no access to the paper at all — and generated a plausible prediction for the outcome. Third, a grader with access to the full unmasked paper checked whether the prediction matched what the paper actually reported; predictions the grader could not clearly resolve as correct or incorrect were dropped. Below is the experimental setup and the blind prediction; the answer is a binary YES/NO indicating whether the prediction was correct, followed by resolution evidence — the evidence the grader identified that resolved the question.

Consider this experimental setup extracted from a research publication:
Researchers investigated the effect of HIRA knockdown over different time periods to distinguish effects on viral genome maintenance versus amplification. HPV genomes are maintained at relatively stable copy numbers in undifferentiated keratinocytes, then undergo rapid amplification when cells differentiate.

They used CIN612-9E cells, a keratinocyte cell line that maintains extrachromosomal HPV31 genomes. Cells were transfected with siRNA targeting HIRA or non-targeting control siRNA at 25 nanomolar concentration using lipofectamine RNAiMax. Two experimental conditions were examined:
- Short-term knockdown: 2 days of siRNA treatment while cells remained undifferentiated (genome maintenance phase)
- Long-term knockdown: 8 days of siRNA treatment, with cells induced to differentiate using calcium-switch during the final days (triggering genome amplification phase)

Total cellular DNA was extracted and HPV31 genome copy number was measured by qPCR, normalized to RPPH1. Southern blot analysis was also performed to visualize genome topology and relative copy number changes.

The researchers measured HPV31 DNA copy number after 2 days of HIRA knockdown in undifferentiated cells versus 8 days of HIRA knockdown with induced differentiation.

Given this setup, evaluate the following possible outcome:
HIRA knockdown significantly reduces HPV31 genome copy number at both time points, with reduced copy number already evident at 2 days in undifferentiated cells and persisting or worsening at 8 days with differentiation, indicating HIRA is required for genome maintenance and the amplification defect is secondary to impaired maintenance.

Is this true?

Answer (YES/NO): NO